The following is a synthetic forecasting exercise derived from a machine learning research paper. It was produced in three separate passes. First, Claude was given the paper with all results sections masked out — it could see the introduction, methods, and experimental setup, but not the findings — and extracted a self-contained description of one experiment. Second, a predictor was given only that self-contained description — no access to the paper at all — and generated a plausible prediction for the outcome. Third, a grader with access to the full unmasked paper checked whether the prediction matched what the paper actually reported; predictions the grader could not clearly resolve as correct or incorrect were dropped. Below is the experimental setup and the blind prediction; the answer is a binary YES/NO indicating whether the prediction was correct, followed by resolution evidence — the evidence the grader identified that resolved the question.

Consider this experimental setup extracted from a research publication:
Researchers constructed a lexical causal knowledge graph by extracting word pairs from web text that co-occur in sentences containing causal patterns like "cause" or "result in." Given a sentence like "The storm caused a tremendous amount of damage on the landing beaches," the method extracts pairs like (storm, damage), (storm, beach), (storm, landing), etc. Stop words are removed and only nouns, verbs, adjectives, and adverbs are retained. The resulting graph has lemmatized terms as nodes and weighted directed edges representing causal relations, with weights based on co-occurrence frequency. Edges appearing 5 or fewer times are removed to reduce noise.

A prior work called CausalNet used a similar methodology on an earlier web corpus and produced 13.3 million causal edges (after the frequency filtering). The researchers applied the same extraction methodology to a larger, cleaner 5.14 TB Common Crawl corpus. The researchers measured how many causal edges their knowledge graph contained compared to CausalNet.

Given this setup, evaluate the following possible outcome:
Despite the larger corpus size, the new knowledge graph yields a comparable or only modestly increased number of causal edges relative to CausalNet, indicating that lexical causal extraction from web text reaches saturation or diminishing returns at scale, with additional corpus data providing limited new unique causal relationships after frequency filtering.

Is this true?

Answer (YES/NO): NO